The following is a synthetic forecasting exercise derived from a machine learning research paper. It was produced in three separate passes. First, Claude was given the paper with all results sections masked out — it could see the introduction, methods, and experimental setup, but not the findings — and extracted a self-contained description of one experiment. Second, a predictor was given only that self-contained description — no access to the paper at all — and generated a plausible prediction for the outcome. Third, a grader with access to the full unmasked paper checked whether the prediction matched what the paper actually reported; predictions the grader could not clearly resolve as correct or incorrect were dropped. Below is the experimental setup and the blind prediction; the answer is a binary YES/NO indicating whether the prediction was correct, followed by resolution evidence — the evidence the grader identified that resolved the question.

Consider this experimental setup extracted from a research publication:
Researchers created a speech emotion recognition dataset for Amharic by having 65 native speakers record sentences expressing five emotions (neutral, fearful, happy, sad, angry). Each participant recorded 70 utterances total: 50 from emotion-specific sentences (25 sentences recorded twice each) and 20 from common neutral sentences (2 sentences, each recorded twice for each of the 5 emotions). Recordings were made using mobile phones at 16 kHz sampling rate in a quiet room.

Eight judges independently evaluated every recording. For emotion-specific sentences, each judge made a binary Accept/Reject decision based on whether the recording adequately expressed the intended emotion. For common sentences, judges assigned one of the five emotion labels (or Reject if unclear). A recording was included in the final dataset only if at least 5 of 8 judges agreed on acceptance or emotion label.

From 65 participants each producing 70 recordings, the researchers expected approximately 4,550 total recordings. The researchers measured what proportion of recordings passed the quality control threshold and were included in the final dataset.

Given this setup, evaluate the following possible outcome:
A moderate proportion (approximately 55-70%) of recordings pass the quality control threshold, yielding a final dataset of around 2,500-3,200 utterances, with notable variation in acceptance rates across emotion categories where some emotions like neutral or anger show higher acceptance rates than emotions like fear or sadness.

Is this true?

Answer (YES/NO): NO